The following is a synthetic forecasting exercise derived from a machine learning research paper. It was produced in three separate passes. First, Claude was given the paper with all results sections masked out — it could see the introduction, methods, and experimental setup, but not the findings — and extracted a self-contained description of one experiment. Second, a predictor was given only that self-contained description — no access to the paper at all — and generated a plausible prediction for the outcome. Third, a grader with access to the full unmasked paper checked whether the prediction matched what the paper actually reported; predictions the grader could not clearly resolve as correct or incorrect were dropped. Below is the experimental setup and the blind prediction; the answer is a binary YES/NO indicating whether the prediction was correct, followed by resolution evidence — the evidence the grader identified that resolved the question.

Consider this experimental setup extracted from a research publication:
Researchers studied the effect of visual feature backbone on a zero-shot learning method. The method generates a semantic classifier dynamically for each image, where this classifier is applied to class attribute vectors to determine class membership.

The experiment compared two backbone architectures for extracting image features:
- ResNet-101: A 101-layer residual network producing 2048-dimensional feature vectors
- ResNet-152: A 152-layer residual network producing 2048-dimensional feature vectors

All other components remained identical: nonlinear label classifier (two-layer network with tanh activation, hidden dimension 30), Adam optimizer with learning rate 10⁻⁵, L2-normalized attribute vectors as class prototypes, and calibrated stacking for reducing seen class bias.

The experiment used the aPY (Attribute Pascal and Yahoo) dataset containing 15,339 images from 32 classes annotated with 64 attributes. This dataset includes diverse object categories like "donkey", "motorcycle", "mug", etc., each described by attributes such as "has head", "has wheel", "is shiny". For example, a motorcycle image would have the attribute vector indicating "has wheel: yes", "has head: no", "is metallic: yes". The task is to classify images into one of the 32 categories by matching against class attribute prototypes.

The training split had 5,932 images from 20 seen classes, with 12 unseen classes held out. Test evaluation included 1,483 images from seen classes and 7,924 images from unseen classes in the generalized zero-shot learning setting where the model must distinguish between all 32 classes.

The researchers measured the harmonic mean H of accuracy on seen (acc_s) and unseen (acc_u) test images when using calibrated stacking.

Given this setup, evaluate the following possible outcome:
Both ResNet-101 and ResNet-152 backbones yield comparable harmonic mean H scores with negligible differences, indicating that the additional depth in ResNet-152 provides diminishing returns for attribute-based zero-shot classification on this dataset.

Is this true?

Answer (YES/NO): NO